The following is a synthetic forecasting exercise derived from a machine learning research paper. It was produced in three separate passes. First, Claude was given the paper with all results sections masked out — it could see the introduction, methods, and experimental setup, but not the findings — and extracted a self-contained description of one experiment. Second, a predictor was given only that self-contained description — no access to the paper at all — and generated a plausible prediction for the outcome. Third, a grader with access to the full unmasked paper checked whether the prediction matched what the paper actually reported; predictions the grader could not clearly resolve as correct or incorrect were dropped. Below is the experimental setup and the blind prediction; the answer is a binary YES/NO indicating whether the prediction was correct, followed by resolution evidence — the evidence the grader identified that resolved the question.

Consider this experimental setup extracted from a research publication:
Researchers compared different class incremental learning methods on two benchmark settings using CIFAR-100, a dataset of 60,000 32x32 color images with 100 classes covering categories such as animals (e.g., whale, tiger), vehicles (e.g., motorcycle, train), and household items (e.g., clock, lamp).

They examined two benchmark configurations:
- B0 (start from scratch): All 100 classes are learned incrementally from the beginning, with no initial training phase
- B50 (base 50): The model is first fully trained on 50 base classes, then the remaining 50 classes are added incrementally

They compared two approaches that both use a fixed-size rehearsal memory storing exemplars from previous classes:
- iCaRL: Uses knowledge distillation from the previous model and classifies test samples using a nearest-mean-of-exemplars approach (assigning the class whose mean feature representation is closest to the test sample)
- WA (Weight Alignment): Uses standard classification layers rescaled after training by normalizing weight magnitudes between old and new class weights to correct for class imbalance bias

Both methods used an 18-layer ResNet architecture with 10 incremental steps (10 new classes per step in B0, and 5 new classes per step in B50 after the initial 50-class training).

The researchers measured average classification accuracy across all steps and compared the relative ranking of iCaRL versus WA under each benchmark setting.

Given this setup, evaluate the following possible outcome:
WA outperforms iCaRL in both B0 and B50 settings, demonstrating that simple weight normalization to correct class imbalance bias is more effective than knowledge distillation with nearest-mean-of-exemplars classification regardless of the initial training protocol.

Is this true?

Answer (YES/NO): NO